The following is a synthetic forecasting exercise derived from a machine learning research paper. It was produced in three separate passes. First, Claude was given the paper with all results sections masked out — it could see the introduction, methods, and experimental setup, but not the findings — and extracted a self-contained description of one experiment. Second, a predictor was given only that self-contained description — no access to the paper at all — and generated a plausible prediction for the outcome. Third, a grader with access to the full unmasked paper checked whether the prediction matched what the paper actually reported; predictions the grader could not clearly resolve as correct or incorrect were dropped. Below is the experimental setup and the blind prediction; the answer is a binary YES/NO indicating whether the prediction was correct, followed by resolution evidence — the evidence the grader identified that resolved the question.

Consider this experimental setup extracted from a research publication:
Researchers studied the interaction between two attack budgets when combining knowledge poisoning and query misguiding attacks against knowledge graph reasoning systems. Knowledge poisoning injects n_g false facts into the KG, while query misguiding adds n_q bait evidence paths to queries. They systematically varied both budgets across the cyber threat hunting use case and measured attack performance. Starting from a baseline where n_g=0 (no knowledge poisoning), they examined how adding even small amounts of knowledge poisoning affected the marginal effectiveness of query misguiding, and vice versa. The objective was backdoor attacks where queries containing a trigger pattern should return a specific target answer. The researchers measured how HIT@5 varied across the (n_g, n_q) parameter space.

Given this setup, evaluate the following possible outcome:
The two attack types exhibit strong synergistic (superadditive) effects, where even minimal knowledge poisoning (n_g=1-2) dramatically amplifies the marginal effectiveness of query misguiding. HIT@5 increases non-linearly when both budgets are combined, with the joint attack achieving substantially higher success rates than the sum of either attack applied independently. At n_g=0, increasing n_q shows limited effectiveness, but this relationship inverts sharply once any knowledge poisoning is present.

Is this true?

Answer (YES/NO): NO